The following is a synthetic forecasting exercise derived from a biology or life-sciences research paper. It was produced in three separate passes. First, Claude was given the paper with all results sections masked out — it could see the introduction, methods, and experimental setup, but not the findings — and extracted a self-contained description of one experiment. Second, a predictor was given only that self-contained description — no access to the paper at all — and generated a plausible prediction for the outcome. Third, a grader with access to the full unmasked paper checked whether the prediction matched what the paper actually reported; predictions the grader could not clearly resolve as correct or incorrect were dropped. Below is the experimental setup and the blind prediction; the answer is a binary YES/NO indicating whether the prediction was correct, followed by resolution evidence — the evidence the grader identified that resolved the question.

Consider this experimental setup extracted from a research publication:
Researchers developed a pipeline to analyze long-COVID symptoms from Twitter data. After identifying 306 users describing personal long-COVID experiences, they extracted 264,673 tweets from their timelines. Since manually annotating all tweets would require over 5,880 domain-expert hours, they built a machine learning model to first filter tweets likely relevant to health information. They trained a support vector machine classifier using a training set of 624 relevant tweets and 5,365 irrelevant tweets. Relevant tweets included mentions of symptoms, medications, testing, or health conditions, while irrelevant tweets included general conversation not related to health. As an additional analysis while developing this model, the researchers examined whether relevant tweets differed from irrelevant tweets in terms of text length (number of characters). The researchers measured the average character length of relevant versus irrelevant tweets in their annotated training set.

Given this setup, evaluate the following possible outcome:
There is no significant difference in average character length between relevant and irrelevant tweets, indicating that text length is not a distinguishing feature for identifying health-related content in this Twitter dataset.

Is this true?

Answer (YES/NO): NO